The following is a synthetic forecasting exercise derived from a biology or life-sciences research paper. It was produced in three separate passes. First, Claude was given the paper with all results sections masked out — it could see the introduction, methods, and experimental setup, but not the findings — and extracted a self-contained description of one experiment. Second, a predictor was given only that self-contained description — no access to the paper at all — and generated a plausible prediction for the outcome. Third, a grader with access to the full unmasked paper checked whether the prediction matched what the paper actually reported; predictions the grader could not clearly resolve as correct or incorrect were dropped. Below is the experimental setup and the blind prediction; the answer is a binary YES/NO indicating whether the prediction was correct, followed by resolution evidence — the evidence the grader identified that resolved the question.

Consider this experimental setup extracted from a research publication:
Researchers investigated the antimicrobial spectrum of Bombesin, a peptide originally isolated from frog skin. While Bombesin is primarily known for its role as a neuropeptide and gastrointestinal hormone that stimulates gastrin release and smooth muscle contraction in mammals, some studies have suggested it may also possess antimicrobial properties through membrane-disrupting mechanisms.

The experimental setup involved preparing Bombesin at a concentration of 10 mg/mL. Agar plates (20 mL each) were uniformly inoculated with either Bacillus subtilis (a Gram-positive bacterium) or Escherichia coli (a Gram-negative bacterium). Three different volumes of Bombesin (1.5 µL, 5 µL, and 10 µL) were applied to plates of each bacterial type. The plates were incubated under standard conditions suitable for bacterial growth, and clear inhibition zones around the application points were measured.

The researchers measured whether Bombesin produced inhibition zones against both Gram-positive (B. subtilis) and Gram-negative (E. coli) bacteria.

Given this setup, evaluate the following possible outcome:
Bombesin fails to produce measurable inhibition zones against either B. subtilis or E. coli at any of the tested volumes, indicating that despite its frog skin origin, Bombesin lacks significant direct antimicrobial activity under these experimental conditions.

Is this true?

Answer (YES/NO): NO